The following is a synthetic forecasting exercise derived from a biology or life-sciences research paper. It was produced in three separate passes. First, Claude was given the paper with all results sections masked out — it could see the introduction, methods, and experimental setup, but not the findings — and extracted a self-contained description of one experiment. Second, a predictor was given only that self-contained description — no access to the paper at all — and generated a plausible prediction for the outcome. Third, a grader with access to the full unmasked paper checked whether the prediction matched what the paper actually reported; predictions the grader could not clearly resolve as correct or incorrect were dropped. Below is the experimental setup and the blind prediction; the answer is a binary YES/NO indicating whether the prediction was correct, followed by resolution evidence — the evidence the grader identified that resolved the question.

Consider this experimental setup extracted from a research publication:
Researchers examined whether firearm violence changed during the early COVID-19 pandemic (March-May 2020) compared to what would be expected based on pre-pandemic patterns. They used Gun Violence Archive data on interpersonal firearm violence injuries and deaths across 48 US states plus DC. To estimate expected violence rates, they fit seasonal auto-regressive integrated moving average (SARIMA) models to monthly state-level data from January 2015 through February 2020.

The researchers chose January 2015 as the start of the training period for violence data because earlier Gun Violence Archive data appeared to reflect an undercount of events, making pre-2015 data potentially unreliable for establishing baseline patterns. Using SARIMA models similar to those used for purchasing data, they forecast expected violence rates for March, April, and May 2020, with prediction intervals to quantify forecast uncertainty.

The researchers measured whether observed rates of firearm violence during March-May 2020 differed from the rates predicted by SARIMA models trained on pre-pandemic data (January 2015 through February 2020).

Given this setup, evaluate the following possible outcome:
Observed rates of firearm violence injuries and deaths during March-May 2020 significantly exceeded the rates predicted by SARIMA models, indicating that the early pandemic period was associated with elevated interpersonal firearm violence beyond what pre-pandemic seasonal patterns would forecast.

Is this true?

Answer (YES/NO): NO